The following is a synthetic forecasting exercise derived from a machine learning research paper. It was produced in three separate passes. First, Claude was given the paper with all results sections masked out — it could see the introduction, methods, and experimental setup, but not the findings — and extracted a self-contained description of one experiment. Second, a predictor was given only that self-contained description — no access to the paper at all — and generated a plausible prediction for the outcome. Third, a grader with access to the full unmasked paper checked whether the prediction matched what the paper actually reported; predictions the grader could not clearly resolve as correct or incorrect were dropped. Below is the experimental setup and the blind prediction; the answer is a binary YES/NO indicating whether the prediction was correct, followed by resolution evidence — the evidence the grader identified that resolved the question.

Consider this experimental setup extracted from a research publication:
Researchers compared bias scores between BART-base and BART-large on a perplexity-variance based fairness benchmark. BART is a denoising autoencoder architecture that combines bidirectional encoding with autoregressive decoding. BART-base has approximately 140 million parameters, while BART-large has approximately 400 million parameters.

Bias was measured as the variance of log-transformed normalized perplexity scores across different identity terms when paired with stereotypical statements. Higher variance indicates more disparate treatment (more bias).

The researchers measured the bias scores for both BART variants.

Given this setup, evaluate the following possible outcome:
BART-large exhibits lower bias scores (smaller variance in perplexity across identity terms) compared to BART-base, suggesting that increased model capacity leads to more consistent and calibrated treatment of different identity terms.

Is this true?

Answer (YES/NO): NO